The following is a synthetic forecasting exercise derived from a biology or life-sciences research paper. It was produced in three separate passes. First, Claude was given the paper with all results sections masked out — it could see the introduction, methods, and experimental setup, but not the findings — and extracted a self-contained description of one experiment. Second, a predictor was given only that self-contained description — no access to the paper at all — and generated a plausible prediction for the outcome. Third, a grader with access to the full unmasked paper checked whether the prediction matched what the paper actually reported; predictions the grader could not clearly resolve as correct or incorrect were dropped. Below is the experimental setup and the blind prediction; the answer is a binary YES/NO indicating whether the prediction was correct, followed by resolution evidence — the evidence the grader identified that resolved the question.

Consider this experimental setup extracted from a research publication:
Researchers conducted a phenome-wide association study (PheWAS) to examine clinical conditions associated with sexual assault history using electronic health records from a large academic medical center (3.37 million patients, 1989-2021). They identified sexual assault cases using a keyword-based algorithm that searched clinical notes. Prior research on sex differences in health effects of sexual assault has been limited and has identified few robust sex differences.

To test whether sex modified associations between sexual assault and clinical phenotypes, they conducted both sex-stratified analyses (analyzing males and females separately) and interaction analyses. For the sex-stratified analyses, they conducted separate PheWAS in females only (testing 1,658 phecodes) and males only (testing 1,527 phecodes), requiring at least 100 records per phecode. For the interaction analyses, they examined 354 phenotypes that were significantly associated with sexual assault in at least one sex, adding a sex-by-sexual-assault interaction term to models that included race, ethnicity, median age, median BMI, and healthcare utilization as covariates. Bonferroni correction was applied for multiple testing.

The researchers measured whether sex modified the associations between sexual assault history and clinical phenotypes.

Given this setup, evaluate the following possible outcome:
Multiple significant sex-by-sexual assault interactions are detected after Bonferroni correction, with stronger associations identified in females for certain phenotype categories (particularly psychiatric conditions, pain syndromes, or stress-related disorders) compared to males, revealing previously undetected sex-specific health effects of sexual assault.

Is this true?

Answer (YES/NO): NO